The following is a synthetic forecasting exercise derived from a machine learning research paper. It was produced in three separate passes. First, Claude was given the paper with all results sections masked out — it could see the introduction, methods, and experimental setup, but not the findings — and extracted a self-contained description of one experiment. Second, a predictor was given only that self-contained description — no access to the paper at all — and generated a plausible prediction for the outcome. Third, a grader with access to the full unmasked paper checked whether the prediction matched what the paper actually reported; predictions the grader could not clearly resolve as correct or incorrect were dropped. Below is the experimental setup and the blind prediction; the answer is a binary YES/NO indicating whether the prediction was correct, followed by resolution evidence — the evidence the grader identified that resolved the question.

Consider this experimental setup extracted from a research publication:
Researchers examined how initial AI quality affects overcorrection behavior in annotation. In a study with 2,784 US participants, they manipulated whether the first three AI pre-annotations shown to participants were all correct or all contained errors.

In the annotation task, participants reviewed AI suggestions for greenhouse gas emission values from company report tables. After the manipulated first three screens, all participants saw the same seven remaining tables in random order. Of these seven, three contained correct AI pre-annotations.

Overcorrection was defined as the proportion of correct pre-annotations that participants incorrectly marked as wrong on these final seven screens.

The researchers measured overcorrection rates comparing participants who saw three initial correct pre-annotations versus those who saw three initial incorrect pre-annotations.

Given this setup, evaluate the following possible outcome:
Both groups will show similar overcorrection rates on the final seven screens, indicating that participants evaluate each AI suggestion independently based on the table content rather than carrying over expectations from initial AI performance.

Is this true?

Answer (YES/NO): YES